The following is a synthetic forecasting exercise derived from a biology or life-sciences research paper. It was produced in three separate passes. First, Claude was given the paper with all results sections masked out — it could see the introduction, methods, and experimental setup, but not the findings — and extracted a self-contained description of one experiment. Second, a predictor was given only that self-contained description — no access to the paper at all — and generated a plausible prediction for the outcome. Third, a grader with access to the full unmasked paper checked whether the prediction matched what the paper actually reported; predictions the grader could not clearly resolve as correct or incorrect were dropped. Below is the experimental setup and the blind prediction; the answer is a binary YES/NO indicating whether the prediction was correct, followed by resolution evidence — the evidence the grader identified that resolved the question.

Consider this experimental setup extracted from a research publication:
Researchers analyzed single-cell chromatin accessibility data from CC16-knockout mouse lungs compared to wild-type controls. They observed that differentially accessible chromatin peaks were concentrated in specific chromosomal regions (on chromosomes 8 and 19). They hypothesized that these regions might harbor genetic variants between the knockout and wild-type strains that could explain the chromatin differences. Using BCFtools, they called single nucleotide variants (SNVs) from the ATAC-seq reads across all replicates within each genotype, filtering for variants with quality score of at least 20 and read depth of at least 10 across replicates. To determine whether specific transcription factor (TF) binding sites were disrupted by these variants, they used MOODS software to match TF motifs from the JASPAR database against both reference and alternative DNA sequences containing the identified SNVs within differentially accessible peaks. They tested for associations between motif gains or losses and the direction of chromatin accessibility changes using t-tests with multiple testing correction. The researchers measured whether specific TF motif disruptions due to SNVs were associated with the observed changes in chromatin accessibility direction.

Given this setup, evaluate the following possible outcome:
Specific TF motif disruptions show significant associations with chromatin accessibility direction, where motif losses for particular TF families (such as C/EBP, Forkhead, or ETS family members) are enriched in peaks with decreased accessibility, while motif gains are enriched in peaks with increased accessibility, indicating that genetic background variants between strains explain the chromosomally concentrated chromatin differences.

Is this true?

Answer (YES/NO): NO